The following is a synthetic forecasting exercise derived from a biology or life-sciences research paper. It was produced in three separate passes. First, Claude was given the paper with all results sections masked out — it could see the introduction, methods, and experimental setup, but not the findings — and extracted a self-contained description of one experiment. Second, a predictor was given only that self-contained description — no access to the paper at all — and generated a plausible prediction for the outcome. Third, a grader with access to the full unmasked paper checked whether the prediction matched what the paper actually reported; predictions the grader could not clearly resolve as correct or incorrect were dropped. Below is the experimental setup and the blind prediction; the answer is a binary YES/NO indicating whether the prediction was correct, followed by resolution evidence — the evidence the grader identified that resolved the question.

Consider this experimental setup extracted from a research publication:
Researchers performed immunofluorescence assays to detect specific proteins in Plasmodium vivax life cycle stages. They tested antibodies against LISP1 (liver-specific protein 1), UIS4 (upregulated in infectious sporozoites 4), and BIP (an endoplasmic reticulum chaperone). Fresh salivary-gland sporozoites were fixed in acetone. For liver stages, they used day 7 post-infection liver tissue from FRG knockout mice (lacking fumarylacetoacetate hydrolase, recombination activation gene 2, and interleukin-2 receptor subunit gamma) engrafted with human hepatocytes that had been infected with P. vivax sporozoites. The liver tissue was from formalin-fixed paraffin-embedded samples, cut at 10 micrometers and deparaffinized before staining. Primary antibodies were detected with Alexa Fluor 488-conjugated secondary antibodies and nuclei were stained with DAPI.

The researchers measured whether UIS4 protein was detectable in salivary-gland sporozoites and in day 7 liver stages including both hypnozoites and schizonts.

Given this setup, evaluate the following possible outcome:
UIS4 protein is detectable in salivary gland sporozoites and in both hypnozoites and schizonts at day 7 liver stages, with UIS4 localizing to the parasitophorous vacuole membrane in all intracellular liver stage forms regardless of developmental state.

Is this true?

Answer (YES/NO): NO